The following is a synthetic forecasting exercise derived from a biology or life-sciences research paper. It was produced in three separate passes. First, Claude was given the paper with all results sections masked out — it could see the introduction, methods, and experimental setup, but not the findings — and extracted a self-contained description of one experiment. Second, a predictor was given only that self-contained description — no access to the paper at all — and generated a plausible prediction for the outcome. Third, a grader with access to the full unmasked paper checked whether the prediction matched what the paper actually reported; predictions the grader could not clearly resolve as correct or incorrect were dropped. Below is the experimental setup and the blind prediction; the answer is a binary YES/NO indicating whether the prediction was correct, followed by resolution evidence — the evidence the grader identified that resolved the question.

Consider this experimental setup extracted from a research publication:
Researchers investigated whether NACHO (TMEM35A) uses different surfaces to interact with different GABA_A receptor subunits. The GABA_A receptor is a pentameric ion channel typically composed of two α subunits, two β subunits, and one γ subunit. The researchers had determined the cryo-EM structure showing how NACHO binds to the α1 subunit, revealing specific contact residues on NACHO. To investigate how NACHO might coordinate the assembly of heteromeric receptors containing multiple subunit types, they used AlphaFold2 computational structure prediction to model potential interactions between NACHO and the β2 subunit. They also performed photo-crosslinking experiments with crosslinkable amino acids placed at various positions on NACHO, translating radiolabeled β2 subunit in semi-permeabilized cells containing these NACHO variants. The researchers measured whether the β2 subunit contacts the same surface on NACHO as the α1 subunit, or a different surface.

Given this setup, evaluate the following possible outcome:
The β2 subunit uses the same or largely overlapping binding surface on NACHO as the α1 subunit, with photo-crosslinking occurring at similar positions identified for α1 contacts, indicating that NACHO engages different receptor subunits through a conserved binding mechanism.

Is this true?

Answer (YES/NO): NO